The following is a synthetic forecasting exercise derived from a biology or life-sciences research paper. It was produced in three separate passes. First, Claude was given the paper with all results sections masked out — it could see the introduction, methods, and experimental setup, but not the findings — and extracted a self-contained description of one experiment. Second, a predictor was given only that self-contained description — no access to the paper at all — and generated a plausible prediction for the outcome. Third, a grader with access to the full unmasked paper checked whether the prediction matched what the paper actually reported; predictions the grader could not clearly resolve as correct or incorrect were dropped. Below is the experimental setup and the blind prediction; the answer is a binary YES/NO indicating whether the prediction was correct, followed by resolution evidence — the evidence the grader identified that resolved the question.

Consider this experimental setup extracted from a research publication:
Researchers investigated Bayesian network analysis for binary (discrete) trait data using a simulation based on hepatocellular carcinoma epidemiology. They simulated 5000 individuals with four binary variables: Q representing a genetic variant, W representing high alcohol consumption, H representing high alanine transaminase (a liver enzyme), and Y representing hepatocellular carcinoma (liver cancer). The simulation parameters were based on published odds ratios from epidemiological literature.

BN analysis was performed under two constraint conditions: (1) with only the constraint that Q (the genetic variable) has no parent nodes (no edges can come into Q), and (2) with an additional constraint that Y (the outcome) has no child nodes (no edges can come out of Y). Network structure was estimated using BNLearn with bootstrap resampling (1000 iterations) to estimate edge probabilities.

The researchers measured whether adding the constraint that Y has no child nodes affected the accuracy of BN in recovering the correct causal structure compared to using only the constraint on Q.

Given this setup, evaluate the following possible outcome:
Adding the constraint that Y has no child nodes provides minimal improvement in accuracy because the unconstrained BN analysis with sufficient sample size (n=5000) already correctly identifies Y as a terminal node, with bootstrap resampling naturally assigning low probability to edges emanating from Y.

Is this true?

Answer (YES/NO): NO